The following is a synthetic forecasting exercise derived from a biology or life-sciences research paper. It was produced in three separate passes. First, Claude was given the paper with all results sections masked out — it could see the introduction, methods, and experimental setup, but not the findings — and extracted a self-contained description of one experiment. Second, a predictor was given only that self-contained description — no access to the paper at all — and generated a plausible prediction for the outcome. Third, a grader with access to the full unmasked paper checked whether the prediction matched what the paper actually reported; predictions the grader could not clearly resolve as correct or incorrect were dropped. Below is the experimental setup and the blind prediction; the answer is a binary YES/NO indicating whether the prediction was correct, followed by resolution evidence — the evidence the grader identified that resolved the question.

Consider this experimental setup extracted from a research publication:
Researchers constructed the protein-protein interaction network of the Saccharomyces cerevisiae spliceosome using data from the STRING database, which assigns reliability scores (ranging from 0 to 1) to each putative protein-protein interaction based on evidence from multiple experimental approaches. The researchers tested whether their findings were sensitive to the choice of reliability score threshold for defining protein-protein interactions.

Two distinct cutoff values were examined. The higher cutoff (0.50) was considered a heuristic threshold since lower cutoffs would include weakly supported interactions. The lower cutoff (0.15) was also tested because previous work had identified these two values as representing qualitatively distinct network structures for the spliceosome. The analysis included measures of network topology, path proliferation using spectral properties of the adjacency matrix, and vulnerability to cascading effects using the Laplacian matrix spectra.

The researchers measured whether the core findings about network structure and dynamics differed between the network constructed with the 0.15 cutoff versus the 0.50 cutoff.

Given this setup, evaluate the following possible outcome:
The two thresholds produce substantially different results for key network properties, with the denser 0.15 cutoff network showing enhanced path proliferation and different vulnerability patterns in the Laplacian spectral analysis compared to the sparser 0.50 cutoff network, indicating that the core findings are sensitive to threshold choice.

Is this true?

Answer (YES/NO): NO